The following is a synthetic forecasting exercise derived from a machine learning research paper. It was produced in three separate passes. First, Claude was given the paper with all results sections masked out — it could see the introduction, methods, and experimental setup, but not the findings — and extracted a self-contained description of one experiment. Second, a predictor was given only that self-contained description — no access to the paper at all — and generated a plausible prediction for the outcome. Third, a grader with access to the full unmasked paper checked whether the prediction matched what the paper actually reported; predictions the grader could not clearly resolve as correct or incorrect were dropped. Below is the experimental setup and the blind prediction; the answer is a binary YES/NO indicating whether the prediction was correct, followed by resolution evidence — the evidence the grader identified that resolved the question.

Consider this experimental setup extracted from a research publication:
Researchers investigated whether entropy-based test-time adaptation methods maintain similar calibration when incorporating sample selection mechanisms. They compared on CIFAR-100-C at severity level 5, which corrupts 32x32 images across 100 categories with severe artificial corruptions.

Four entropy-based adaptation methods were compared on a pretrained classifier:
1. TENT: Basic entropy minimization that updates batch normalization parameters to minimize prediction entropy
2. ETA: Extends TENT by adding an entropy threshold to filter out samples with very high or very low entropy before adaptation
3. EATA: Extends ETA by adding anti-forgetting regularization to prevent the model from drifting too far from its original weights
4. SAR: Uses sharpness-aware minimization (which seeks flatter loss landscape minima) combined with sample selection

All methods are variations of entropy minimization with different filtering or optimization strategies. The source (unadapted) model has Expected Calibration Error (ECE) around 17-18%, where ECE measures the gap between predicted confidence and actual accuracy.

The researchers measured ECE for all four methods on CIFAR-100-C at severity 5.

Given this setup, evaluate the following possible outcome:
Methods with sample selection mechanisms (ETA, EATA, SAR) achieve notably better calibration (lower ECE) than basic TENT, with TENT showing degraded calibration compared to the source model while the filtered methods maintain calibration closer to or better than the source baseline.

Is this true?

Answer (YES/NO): NO